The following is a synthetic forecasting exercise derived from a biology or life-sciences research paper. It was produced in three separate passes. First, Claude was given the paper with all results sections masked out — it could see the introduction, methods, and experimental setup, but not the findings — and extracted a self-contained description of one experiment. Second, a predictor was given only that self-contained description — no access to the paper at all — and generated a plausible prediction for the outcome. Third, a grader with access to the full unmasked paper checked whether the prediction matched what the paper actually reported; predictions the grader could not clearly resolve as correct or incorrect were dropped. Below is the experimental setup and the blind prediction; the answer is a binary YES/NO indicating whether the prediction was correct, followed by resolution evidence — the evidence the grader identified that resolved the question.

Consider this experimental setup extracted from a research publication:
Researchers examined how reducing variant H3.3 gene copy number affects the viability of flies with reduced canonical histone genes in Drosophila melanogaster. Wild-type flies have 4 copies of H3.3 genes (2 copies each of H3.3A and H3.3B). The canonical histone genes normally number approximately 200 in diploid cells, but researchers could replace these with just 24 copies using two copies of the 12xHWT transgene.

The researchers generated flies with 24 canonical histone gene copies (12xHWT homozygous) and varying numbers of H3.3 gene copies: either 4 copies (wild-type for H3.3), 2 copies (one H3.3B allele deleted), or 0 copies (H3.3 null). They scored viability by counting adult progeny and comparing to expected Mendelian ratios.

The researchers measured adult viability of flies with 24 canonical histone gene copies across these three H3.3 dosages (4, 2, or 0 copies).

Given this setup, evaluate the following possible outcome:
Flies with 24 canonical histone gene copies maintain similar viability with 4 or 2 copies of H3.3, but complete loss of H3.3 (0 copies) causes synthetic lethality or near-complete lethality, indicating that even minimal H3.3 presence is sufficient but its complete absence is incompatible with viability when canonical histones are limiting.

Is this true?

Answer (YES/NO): YES